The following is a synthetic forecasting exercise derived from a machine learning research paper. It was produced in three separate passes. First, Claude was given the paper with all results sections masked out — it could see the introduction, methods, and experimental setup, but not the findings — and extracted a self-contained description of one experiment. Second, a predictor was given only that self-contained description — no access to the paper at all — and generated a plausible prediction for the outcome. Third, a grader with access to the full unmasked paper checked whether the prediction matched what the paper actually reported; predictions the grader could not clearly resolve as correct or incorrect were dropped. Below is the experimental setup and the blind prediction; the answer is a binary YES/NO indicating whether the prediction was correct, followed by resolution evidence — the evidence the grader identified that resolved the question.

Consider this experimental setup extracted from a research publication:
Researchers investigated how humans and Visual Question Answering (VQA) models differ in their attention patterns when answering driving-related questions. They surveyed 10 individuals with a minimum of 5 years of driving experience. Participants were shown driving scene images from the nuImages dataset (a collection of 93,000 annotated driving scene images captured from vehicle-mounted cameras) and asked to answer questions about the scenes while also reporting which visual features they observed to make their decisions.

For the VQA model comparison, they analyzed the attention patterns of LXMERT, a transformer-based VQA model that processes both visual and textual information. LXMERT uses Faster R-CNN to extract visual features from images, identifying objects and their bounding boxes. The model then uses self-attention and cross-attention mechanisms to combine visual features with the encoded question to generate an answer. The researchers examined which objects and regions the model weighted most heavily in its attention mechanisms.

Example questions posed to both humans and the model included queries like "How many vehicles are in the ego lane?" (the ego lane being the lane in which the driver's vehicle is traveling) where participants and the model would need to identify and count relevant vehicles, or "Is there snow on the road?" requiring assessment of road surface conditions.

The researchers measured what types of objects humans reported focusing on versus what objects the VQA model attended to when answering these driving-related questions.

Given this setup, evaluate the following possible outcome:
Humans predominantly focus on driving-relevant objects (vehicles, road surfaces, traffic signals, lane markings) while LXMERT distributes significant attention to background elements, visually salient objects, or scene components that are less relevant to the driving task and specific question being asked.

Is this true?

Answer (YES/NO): YES